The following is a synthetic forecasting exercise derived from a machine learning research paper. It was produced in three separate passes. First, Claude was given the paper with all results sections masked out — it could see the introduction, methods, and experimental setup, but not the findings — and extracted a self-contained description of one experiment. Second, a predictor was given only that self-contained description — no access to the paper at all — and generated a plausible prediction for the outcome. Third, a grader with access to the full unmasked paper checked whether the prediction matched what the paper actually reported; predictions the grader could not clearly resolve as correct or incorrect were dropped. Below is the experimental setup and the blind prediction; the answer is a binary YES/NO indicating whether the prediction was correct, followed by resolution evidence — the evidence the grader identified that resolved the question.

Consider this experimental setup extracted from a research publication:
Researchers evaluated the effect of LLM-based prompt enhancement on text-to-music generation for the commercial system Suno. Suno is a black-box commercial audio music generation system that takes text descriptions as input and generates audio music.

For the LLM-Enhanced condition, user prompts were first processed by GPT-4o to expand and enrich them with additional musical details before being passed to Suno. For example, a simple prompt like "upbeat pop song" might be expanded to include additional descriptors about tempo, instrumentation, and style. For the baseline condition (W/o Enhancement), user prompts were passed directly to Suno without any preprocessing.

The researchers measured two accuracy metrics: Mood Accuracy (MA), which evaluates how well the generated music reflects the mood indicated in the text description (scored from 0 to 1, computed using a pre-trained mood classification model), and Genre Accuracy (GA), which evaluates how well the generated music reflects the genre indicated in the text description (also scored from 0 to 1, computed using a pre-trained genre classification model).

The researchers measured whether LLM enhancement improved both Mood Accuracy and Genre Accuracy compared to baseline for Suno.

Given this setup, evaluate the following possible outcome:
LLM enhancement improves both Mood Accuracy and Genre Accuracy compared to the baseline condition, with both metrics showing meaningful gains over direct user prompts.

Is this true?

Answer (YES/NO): NO